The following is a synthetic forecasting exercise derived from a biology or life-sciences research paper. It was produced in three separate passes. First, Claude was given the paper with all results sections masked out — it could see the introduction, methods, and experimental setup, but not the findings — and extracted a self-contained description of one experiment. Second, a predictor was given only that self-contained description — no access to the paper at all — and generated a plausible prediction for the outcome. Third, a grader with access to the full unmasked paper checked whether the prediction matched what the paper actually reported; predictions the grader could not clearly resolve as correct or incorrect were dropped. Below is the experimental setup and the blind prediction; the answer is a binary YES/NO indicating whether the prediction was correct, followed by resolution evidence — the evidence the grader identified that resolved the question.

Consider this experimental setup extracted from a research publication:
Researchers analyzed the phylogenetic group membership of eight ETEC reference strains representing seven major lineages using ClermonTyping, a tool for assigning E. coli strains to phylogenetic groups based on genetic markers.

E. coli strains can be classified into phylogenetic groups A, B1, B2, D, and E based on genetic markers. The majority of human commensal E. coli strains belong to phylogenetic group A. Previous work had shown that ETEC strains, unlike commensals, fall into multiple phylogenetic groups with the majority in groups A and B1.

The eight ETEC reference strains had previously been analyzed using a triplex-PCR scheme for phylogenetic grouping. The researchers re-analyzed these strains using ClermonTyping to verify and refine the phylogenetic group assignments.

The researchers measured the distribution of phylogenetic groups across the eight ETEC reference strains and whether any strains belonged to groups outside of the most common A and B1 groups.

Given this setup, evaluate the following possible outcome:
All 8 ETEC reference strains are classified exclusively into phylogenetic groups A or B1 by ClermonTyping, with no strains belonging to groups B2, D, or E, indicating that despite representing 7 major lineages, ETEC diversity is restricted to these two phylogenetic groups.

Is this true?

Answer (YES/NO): NO